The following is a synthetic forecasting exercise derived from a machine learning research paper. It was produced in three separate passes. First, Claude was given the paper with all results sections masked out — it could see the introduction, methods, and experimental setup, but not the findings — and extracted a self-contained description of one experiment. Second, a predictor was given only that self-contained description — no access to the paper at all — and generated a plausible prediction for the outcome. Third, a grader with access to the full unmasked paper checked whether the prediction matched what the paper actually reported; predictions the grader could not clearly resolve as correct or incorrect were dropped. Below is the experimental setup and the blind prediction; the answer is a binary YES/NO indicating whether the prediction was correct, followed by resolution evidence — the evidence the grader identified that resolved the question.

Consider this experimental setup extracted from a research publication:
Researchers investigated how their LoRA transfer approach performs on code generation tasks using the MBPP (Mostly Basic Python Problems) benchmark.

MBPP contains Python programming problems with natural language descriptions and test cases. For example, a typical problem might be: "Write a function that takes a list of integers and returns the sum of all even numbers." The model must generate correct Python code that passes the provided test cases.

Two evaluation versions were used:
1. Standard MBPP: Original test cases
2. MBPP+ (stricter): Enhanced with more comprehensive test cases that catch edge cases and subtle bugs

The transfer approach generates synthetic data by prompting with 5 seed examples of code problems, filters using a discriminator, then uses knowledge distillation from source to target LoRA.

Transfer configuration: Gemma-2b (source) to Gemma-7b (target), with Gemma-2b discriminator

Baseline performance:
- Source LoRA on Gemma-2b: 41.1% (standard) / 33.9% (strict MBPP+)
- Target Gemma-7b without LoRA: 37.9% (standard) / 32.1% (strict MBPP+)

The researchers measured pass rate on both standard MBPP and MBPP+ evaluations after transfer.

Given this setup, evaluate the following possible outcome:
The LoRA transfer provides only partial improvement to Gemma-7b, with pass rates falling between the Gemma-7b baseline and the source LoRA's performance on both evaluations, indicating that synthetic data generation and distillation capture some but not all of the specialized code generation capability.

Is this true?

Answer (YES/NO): NO